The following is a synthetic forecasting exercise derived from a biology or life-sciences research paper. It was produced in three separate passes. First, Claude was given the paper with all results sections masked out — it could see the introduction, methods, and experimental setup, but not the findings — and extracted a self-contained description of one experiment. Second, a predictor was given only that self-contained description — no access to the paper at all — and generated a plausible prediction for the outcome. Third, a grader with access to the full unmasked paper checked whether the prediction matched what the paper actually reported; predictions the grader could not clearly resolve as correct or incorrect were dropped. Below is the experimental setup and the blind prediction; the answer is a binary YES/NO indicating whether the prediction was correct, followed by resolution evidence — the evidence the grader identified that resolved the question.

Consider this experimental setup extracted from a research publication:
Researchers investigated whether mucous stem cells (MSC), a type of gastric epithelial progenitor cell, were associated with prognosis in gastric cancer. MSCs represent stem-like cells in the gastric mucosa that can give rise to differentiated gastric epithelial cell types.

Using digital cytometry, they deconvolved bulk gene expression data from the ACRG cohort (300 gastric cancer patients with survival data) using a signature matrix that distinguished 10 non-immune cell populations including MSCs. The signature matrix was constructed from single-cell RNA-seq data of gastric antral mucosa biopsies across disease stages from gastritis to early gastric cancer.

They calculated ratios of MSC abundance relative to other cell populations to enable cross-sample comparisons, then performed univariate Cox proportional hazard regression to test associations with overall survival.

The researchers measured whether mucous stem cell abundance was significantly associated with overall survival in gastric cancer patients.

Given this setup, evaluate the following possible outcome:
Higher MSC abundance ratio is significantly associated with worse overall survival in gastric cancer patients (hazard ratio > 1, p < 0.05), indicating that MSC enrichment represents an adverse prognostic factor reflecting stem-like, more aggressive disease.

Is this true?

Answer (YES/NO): NO